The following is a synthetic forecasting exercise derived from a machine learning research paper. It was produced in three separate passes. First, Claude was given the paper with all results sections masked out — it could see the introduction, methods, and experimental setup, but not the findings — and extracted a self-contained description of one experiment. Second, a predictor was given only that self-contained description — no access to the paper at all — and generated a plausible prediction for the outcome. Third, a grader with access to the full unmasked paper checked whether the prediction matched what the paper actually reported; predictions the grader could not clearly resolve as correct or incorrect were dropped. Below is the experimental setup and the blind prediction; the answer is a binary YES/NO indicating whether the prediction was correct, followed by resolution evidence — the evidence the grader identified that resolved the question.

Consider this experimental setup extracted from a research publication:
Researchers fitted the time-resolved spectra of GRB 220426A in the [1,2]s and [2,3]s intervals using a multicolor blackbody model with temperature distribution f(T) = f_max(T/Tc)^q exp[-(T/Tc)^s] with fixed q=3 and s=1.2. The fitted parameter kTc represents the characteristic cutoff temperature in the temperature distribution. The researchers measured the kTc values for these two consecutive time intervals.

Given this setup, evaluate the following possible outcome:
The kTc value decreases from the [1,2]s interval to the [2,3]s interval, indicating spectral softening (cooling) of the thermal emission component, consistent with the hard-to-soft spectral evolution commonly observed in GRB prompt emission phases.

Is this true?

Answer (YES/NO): NO